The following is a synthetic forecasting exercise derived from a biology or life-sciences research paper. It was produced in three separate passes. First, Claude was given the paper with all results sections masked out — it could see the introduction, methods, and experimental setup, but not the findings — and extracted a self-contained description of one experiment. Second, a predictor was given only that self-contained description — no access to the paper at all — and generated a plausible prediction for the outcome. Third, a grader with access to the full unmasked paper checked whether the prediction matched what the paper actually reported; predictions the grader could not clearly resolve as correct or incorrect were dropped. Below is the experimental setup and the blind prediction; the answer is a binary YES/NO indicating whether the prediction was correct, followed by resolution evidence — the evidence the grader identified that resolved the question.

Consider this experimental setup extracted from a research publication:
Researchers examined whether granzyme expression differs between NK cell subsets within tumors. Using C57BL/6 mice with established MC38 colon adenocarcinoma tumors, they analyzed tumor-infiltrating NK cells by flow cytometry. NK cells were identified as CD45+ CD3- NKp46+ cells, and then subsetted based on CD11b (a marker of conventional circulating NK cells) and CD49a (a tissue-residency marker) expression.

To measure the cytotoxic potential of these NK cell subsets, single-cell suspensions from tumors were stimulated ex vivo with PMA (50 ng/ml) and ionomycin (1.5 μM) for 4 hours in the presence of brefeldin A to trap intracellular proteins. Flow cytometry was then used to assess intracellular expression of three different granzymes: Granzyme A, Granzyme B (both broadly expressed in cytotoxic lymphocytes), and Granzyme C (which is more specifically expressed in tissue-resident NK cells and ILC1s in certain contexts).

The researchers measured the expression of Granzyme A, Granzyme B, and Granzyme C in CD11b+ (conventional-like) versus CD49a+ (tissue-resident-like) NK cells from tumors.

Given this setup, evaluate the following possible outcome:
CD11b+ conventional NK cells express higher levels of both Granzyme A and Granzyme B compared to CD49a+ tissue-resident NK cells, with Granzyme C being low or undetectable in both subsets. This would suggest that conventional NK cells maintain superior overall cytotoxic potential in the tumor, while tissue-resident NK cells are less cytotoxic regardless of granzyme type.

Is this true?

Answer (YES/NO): NO